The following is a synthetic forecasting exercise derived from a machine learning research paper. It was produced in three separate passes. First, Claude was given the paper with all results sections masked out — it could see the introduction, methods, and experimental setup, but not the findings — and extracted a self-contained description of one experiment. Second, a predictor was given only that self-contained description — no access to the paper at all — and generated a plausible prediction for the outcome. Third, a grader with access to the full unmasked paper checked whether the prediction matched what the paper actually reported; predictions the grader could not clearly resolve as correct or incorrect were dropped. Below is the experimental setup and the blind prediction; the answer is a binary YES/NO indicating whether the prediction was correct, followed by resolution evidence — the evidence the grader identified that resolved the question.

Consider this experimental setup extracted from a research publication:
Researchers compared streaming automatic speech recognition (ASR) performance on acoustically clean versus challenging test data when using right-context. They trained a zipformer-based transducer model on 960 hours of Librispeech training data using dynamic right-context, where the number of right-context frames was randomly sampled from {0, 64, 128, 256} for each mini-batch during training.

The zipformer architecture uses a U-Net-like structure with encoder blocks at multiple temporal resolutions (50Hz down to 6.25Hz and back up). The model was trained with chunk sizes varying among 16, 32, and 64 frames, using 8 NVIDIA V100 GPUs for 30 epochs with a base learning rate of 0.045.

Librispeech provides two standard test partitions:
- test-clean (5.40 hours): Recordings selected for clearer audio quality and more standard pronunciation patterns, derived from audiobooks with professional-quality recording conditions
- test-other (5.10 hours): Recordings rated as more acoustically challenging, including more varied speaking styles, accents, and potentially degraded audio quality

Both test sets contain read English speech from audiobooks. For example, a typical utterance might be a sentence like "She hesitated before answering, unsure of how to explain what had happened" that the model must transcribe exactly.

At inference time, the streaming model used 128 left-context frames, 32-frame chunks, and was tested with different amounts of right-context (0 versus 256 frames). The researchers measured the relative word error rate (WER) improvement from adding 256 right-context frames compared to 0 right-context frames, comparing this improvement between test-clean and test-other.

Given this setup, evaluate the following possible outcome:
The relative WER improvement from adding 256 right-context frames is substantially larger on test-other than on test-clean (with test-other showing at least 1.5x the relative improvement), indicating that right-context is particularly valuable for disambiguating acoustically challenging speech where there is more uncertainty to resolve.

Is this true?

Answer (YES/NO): NO